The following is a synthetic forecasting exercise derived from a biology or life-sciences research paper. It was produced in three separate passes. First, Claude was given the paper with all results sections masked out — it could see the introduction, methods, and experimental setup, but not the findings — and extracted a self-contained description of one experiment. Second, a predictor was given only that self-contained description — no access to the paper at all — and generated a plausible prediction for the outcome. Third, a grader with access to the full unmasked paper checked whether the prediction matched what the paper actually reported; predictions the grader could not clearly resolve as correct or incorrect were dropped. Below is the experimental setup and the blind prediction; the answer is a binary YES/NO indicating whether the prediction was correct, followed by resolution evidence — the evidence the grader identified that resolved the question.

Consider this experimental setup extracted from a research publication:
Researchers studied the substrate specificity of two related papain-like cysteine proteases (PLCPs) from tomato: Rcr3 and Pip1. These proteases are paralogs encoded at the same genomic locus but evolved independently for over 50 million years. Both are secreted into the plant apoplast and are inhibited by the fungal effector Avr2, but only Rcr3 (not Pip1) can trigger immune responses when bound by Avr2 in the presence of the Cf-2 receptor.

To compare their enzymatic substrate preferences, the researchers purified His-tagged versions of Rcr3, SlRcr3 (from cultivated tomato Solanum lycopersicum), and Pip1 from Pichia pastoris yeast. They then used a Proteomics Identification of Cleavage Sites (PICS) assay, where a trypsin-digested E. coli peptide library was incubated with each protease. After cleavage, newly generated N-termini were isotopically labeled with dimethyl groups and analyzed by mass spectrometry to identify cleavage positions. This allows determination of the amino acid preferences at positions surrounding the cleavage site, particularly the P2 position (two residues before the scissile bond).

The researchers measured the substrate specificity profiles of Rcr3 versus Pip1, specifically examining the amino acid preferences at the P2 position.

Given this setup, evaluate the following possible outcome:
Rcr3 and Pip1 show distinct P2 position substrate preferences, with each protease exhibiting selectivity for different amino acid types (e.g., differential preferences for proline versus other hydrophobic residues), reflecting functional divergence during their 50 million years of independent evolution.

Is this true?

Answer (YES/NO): YES